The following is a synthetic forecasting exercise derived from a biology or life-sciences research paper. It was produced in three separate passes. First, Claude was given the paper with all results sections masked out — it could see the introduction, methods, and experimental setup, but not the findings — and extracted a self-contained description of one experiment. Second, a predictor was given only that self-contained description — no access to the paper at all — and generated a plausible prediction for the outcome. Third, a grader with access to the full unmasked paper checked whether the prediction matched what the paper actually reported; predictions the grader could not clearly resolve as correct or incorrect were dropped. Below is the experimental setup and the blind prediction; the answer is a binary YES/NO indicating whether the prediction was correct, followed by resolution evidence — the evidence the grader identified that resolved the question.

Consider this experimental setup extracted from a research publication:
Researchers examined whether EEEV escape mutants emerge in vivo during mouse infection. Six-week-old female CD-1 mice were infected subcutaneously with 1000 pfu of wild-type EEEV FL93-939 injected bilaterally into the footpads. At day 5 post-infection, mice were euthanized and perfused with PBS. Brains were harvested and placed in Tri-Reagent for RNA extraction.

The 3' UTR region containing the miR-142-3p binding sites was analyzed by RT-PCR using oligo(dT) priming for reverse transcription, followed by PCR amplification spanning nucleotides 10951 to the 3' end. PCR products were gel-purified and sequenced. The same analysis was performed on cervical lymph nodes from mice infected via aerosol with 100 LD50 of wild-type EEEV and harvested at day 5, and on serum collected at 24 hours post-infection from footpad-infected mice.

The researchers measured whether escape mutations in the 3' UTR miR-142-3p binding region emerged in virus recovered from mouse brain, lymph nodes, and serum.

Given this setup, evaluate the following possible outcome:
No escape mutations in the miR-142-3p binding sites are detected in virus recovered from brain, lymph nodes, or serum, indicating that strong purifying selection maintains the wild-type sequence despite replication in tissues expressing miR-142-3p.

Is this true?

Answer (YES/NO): NO